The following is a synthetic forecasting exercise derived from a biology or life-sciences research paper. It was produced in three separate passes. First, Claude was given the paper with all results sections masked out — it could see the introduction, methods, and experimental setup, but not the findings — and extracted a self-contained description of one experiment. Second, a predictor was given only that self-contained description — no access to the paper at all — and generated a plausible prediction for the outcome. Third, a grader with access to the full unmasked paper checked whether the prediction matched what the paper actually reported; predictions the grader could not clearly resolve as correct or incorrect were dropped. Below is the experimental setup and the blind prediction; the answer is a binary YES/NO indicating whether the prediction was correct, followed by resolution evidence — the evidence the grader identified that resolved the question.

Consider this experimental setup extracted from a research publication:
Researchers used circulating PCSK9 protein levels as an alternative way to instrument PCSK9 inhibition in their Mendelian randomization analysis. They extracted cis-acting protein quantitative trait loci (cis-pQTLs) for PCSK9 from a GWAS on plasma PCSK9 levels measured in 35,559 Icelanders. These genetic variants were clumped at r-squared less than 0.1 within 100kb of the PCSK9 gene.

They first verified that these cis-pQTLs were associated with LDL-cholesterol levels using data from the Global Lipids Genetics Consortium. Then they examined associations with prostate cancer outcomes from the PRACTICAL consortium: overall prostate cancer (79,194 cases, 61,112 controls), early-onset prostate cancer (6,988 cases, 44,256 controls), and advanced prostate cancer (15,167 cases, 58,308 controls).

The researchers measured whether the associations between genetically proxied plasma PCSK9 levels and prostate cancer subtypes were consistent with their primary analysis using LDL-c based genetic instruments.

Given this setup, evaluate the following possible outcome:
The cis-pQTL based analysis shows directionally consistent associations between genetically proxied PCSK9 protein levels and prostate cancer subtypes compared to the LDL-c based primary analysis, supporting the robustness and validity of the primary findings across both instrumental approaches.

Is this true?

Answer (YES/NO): YES